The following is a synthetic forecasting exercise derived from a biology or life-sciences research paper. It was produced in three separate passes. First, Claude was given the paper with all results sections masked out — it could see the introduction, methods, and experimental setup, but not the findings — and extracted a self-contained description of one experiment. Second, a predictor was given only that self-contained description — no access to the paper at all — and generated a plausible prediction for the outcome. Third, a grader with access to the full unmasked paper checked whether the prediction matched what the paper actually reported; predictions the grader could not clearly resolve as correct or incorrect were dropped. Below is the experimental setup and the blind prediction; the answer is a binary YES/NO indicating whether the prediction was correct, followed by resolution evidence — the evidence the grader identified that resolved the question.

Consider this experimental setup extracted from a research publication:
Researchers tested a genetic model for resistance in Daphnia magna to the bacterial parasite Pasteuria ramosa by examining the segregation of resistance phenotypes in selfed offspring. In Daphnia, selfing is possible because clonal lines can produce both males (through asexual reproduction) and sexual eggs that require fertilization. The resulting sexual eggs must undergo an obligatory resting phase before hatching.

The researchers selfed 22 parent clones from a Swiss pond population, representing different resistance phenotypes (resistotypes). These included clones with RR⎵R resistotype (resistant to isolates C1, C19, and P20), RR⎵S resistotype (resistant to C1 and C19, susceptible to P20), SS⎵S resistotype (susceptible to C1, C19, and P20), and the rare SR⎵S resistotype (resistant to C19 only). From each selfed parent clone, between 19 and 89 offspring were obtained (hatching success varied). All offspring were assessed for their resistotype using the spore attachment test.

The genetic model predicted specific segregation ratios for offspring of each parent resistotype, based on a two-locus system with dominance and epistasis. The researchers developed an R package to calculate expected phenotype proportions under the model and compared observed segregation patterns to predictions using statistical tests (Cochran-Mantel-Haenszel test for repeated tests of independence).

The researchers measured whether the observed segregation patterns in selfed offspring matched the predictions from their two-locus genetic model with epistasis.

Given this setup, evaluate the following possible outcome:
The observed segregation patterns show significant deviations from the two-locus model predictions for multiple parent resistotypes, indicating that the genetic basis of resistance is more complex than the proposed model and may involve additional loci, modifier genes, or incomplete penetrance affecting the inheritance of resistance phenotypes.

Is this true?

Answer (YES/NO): NO